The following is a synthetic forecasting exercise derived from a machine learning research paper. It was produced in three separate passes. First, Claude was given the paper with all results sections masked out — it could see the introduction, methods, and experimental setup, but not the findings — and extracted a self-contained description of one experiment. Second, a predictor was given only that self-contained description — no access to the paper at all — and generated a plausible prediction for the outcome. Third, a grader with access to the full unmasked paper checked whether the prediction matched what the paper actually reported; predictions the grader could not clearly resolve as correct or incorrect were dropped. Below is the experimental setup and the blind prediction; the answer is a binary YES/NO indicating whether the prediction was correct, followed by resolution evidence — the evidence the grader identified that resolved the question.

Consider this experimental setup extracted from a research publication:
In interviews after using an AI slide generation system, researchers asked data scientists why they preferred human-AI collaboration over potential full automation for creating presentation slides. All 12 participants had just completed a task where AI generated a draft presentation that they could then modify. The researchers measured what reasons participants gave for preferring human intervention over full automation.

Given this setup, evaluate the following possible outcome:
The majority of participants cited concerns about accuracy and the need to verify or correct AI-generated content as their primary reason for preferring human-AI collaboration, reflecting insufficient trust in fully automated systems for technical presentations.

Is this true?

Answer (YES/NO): NO